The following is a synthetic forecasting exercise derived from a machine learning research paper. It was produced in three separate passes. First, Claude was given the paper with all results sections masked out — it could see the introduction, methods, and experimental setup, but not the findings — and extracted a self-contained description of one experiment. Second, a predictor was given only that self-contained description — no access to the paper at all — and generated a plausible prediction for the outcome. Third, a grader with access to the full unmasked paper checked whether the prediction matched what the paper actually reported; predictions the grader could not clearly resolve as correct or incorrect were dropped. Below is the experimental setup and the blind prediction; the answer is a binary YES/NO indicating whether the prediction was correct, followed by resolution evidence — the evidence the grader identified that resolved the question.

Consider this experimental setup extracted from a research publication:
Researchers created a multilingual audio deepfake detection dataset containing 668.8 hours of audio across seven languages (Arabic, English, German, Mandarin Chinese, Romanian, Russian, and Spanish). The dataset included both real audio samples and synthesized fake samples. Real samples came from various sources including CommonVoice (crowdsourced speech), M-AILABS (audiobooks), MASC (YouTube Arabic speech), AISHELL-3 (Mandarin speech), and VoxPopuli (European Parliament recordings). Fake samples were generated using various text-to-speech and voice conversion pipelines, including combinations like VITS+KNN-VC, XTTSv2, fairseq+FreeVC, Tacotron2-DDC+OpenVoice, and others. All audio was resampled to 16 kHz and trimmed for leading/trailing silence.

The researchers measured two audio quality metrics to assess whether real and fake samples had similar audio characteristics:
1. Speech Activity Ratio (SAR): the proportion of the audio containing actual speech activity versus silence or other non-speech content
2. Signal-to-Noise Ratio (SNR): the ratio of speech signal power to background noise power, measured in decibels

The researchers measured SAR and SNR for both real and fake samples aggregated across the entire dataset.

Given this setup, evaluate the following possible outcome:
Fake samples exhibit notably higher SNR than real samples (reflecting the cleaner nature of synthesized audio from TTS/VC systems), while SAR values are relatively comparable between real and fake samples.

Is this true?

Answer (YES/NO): NO